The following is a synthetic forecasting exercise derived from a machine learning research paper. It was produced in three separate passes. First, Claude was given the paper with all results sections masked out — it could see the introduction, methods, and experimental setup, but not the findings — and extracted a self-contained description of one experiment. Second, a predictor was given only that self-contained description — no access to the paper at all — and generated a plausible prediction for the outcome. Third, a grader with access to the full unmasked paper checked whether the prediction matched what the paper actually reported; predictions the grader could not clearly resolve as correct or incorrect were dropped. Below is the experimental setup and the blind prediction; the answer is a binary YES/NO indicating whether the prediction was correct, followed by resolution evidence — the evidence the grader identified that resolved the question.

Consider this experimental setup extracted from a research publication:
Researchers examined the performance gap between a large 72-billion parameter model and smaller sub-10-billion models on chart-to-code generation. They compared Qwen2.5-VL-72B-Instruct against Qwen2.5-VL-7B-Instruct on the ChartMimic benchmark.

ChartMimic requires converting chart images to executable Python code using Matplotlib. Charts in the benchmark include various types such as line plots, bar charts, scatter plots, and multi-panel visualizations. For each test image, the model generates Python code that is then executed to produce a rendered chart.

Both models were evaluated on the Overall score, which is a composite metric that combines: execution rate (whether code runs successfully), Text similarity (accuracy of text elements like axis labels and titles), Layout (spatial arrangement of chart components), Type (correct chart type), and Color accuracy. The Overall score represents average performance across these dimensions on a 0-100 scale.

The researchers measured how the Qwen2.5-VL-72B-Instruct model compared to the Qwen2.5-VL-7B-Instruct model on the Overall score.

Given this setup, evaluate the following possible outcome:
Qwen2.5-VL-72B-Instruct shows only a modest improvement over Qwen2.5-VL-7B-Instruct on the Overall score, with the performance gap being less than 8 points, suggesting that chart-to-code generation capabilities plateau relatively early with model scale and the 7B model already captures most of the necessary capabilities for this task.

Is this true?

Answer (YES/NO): NO